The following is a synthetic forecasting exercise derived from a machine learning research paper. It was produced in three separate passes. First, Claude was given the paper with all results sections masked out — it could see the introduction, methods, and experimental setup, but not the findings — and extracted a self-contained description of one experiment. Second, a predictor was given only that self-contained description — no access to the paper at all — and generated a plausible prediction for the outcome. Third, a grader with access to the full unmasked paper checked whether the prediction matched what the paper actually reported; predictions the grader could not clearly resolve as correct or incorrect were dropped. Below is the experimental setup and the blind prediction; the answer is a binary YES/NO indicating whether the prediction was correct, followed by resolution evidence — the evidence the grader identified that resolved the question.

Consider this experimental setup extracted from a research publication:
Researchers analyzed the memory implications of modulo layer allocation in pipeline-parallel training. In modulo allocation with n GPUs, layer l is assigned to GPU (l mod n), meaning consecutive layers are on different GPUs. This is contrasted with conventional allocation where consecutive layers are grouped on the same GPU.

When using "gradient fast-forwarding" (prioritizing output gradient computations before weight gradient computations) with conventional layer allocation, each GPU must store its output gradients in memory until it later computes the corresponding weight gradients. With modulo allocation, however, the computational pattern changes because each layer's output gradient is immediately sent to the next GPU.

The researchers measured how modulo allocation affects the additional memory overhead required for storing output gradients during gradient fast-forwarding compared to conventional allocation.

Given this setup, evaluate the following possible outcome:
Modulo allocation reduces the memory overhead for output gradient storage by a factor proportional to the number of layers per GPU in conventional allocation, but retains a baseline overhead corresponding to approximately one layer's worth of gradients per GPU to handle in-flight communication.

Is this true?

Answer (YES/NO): NO